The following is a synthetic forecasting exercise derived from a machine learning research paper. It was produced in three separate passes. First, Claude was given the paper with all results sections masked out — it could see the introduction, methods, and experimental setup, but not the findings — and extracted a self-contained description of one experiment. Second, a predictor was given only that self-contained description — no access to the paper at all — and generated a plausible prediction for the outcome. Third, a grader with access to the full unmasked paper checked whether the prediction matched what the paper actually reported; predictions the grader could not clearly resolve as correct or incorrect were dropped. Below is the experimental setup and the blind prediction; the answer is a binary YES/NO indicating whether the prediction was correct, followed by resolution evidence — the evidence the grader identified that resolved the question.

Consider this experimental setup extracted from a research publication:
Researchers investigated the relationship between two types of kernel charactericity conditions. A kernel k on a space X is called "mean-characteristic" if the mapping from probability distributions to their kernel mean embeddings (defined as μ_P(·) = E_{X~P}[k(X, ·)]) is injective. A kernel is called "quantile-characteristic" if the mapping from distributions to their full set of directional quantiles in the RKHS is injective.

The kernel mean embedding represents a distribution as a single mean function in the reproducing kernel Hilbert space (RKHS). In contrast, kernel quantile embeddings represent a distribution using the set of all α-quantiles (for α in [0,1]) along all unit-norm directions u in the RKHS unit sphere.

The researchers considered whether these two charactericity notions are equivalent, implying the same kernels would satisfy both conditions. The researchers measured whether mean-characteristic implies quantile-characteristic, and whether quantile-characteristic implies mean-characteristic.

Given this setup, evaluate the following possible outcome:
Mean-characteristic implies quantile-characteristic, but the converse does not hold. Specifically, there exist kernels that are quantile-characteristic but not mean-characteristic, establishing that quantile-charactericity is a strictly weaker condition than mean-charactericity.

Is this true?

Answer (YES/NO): YES